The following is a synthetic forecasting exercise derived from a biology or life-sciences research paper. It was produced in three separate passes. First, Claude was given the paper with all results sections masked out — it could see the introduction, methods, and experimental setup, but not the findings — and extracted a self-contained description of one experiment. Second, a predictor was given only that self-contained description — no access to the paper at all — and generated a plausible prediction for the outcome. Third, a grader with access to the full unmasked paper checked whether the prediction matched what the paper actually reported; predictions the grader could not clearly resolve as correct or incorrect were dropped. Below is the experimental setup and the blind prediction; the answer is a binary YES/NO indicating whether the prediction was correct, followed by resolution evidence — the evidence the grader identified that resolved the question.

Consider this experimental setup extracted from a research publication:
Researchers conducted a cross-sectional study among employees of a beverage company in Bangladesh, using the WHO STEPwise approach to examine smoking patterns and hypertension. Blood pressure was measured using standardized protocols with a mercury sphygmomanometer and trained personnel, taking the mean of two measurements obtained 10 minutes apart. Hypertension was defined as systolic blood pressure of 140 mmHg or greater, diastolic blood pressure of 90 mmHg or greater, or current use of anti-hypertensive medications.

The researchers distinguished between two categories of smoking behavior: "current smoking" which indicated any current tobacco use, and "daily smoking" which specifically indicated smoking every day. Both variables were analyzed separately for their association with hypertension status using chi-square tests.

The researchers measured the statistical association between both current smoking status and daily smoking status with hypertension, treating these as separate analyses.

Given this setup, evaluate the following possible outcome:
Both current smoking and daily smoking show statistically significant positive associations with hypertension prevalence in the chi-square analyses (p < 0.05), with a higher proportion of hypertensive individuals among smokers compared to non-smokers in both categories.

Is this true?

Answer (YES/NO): NO